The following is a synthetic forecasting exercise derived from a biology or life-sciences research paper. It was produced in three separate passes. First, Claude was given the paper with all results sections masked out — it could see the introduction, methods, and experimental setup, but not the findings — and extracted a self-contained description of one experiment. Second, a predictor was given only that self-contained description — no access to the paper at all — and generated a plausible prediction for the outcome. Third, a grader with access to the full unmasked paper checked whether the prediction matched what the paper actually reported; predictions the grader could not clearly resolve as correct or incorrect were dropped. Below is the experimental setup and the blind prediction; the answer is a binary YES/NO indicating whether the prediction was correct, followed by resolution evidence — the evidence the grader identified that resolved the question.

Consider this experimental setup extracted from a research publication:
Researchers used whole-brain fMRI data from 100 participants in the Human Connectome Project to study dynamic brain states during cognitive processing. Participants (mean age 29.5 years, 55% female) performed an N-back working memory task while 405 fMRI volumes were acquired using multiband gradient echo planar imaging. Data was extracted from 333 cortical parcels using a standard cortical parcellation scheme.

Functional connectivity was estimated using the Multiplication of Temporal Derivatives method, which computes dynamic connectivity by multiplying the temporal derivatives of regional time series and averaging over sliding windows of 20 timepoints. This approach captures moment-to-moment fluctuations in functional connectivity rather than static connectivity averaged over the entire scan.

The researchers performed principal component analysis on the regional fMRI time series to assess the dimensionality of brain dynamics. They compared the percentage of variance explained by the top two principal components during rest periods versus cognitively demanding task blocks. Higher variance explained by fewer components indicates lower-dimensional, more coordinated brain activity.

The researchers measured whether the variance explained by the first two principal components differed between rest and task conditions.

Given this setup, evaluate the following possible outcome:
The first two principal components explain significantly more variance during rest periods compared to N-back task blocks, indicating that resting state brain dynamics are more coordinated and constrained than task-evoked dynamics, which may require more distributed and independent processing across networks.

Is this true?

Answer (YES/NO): YES